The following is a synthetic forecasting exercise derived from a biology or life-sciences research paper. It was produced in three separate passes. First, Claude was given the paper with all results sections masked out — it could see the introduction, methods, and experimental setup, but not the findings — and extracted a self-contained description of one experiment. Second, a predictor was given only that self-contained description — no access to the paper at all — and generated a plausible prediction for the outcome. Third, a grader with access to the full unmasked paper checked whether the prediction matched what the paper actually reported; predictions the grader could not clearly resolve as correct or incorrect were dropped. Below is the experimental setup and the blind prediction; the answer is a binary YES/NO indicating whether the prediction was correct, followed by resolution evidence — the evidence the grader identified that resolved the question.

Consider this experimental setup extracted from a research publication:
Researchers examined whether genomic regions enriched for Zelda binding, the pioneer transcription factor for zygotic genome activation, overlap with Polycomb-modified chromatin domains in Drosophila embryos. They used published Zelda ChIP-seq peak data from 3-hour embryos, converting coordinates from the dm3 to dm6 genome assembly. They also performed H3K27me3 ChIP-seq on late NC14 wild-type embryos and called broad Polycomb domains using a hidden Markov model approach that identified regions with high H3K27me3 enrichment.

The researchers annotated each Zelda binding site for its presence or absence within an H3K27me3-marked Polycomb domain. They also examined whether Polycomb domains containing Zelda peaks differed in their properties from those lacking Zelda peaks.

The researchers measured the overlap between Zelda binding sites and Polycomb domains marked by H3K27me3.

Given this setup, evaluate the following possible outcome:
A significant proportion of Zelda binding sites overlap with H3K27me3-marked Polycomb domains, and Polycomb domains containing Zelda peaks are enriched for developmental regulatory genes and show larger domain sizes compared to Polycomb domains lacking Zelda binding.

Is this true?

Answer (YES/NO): NO